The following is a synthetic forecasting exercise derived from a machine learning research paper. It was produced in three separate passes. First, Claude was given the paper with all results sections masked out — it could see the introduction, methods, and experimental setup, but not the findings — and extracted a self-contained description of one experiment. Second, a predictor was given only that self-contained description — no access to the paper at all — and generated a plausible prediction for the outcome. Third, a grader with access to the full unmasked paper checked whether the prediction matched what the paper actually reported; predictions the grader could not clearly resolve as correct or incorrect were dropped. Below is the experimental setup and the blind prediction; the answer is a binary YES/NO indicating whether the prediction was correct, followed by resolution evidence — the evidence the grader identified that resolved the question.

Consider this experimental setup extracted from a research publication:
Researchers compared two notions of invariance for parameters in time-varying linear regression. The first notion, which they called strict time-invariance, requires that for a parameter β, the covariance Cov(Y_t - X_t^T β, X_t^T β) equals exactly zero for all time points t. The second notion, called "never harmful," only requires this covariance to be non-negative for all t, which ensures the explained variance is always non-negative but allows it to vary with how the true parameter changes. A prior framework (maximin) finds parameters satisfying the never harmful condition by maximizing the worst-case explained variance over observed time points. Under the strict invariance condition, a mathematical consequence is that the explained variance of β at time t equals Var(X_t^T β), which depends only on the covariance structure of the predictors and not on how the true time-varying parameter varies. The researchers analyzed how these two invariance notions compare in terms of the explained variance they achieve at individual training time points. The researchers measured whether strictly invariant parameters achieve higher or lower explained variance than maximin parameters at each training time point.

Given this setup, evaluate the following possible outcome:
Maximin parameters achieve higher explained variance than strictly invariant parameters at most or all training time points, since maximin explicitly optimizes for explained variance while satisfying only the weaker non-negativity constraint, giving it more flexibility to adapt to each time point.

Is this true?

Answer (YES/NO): YES